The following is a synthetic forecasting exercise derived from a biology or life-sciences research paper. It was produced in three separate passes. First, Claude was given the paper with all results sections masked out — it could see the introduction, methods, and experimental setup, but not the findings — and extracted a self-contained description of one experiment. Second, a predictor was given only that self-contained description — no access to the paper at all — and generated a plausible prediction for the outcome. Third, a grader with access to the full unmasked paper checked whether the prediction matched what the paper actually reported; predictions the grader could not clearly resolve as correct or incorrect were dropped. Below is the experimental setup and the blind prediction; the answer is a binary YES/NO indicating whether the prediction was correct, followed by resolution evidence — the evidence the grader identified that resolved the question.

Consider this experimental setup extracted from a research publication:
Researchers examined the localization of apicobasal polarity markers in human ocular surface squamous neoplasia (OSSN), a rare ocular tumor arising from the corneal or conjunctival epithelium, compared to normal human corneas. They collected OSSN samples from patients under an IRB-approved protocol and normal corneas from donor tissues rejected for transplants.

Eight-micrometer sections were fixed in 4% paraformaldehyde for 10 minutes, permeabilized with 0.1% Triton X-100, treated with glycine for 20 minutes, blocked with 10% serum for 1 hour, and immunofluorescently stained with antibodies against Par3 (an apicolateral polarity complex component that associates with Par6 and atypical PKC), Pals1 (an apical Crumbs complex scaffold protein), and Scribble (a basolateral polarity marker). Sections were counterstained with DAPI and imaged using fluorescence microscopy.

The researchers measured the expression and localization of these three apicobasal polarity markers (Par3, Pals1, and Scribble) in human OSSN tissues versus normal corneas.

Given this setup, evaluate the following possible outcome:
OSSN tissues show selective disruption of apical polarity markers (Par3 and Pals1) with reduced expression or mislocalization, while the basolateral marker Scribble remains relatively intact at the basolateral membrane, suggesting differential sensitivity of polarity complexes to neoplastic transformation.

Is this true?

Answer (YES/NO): NO